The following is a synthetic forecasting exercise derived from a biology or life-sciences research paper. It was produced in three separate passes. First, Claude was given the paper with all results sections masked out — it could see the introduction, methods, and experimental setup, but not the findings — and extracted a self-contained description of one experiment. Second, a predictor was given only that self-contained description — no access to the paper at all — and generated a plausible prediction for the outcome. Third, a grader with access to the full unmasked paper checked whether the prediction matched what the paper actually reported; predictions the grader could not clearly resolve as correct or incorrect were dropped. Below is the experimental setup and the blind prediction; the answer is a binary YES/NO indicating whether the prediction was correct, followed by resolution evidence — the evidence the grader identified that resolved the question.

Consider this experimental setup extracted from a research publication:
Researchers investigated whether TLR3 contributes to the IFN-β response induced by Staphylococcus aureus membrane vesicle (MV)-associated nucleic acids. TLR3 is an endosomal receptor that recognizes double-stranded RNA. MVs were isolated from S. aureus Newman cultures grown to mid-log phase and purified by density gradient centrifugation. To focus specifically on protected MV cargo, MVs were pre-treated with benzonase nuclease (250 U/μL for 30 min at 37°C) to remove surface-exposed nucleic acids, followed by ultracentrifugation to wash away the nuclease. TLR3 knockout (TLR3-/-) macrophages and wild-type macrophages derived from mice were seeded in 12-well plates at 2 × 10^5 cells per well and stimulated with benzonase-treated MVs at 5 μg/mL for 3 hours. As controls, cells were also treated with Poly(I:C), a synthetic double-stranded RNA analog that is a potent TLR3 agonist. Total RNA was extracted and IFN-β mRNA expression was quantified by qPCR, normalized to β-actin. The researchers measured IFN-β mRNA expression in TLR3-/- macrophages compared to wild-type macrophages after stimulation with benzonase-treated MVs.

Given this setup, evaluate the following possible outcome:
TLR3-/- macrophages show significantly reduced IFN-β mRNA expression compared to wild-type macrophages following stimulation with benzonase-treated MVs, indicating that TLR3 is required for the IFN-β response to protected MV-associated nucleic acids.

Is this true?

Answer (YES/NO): YES